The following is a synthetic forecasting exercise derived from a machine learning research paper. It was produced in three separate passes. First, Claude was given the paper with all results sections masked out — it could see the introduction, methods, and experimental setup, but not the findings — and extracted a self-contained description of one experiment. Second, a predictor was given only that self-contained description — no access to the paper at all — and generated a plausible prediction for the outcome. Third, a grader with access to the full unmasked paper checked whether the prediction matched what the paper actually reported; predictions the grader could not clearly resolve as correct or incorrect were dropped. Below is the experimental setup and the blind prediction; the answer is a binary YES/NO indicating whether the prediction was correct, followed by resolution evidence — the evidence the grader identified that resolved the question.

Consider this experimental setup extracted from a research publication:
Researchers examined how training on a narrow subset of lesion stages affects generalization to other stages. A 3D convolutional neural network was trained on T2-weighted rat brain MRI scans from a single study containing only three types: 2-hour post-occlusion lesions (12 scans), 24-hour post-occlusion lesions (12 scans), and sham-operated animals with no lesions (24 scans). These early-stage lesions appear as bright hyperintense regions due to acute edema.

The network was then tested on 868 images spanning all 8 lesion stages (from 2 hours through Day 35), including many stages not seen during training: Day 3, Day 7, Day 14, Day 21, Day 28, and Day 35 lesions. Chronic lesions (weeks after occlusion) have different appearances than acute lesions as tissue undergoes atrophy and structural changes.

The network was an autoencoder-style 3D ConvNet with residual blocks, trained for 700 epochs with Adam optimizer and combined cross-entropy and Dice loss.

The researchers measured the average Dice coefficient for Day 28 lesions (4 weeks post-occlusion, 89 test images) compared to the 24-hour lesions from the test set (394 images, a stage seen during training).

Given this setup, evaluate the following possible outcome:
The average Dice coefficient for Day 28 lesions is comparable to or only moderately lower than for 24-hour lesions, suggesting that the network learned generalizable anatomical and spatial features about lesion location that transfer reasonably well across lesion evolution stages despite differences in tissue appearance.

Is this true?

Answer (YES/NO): NO